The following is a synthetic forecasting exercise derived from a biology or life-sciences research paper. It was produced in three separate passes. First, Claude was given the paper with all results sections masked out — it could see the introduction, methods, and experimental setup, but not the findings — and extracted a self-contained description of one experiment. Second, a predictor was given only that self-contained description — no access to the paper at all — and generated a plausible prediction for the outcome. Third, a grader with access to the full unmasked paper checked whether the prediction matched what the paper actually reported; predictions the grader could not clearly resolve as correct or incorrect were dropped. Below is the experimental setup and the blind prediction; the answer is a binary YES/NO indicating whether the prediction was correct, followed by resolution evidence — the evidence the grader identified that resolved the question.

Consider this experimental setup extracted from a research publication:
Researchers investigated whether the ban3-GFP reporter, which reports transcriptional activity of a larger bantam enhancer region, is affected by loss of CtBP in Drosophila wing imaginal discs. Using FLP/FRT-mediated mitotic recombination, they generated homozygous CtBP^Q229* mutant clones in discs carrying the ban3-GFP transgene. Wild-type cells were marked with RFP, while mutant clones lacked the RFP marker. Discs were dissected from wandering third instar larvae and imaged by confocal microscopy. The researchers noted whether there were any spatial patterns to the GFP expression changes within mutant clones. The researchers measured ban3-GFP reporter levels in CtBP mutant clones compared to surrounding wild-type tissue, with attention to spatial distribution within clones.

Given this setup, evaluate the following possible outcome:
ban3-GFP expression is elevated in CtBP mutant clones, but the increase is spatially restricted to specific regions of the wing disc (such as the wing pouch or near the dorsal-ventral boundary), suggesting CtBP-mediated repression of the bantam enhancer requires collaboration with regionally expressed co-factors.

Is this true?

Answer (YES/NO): NO